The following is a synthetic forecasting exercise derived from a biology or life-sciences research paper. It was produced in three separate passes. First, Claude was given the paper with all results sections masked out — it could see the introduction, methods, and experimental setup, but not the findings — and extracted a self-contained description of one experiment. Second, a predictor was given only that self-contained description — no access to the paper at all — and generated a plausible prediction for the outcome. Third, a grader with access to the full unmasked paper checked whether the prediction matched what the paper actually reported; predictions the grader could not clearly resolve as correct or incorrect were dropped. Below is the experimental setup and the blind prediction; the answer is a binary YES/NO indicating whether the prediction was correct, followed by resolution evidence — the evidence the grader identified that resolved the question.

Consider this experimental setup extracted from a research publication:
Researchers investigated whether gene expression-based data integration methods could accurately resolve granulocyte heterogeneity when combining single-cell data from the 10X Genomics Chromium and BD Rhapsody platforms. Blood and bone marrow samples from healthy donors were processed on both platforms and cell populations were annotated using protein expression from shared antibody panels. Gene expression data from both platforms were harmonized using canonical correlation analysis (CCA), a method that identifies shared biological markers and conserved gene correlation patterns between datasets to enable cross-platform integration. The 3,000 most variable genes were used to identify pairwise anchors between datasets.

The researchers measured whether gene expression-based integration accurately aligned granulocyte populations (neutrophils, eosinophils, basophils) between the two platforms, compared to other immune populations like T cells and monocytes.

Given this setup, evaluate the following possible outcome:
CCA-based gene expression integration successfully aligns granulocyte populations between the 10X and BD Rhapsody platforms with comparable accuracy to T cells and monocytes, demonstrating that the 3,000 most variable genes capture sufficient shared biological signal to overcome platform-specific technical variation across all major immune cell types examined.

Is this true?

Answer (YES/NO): NO